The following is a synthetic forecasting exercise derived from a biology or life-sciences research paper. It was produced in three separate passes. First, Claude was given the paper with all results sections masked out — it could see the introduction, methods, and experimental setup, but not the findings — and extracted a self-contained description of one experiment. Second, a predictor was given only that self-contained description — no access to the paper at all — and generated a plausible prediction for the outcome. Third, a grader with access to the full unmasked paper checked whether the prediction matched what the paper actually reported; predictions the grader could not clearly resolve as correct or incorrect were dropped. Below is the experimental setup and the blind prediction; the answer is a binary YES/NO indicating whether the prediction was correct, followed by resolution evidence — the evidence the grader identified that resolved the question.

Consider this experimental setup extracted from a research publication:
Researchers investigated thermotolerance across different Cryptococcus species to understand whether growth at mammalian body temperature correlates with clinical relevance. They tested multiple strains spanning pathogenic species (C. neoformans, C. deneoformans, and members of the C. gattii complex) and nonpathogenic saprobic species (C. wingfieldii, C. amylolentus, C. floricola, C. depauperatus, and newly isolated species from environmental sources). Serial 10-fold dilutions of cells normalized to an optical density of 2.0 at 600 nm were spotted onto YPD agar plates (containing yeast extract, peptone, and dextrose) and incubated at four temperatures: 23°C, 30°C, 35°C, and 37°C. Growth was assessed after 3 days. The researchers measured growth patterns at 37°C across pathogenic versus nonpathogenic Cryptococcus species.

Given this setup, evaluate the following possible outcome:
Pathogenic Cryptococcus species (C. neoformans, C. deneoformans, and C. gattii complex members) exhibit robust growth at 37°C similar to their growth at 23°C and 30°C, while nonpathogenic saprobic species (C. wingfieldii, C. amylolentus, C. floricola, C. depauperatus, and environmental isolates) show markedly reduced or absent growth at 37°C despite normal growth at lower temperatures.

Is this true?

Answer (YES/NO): YES